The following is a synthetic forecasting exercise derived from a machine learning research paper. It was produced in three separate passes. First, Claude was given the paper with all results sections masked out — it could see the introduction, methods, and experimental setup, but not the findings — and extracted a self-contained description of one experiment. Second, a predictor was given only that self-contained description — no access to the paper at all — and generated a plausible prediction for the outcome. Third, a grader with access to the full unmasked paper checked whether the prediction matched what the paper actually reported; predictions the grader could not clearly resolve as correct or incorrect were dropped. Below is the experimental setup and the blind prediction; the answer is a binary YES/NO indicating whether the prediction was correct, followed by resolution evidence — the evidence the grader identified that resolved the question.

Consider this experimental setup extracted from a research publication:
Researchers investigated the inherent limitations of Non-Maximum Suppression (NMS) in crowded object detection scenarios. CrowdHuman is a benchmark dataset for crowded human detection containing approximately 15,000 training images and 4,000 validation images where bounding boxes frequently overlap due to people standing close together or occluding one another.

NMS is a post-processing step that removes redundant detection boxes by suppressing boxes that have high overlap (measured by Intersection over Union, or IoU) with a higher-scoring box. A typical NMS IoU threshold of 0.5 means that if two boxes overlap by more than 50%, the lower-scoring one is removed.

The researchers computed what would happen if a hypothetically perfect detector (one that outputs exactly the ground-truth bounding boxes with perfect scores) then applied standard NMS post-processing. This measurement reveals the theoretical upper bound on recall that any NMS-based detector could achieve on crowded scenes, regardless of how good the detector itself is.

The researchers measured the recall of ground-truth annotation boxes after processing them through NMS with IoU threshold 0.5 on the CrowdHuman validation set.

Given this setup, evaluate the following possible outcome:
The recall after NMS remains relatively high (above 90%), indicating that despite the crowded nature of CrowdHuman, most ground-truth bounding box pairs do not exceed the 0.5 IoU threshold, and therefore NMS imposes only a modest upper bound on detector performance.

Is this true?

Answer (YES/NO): YES